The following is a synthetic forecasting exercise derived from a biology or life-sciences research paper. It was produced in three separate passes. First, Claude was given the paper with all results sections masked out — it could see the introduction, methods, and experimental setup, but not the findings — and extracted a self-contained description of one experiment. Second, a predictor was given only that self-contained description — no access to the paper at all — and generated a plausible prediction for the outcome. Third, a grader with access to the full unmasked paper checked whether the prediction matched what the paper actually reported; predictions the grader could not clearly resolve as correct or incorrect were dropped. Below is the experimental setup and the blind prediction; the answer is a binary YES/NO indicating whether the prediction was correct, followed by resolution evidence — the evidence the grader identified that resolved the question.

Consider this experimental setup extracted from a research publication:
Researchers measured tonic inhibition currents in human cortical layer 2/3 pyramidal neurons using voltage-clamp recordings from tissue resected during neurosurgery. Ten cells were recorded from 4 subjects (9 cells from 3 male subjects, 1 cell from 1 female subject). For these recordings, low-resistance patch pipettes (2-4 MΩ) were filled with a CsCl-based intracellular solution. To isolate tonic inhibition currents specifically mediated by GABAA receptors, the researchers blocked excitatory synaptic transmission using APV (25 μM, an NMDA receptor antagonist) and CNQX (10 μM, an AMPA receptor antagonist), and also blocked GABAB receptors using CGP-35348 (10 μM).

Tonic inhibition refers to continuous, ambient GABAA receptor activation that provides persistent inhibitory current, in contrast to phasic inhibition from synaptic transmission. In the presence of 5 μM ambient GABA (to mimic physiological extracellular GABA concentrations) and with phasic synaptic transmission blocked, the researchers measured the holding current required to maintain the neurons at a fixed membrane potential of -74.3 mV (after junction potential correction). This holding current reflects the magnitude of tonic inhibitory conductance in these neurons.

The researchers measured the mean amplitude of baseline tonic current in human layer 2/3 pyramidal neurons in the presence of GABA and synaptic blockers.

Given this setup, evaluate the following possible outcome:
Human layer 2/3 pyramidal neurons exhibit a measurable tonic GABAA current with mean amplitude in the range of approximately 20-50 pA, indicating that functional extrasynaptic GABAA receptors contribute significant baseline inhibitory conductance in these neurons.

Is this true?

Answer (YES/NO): NO